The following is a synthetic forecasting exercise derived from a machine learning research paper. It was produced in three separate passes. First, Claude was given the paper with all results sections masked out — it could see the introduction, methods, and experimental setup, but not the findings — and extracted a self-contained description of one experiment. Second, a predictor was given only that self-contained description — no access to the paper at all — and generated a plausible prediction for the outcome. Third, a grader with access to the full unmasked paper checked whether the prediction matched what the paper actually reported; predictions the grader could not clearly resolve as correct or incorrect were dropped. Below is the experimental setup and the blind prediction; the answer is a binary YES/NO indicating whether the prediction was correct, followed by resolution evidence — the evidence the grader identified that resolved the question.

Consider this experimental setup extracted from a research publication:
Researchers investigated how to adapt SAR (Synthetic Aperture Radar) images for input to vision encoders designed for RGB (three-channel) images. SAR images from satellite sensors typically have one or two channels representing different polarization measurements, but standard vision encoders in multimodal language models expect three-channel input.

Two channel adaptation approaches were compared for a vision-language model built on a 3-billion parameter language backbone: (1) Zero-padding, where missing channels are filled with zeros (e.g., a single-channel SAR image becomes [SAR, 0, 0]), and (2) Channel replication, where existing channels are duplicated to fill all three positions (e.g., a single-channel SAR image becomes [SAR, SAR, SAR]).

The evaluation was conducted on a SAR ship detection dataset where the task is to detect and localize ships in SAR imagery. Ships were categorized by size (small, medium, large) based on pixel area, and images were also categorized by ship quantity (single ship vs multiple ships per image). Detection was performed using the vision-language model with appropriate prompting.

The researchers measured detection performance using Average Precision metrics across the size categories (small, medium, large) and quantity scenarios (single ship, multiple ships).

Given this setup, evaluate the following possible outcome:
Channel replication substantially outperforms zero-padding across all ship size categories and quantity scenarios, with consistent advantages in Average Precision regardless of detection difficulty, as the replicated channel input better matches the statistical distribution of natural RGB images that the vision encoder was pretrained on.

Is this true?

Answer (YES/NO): NO